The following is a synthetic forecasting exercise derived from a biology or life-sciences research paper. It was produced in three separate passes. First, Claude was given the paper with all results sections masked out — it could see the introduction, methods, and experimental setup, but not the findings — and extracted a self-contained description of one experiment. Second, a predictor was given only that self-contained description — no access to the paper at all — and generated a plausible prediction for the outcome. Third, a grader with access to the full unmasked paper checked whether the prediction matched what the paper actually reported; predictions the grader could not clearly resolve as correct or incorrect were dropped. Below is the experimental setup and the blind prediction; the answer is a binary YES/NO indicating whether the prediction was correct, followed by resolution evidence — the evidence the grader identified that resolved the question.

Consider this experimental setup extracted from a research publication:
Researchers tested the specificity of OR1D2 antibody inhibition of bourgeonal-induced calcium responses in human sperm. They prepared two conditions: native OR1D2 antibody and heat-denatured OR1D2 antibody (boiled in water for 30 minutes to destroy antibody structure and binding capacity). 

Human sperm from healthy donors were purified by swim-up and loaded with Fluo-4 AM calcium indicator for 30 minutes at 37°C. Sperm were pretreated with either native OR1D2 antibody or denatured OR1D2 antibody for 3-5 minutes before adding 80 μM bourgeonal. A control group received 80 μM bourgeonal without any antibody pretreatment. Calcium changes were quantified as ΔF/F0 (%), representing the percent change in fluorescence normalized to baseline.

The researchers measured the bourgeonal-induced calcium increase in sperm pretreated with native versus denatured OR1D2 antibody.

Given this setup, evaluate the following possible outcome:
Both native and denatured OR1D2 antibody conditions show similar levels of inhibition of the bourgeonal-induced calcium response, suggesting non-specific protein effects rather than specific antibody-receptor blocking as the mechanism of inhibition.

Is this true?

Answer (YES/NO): NO